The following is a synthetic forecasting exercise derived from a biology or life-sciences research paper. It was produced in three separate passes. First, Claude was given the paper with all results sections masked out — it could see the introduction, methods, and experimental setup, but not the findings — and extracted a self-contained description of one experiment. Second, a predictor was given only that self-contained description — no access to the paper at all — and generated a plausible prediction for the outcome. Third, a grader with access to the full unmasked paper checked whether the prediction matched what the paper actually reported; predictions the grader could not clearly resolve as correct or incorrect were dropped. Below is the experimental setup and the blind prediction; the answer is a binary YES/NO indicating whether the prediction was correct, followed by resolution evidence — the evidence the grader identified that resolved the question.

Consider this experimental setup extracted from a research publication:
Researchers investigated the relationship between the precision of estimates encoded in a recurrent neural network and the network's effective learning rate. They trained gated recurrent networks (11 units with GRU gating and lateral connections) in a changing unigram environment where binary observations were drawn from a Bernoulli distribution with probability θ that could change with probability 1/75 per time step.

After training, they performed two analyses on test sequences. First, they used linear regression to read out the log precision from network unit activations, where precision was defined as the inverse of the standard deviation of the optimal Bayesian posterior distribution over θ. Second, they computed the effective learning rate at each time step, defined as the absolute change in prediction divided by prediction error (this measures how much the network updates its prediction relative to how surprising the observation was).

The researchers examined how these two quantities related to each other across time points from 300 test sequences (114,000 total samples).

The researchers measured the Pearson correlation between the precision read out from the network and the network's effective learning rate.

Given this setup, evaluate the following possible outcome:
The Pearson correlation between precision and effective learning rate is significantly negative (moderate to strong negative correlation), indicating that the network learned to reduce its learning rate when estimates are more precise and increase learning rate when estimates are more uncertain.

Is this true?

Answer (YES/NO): YES